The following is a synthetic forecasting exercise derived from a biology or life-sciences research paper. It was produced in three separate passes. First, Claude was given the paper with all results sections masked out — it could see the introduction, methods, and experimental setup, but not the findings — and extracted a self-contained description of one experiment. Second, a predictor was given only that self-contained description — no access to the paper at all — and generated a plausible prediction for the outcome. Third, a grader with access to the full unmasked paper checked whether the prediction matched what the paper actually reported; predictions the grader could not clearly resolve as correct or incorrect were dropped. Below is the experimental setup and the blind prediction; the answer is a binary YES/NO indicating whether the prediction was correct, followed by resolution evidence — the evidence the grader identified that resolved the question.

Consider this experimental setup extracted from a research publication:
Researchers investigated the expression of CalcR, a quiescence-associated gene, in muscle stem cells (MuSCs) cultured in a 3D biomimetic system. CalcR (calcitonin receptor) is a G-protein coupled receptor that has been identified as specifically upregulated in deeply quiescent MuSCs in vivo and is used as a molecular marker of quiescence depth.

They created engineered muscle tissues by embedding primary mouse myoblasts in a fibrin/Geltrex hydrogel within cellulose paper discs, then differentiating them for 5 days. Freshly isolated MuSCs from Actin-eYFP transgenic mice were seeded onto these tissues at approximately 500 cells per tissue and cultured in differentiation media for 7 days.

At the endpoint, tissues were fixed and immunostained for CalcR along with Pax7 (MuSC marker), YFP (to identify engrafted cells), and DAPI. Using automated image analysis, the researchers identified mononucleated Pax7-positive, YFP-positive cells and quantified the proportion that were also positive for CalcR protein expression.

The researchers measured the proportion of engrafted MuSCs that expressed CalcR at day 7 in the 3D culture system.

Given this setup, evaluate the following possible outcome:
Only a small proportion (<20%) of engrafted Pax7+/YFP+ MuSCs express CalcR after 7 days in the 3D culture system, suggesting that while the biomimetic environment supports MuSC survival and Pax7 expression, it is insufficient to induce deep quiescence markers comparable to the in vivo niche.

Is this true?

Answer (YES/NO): YES